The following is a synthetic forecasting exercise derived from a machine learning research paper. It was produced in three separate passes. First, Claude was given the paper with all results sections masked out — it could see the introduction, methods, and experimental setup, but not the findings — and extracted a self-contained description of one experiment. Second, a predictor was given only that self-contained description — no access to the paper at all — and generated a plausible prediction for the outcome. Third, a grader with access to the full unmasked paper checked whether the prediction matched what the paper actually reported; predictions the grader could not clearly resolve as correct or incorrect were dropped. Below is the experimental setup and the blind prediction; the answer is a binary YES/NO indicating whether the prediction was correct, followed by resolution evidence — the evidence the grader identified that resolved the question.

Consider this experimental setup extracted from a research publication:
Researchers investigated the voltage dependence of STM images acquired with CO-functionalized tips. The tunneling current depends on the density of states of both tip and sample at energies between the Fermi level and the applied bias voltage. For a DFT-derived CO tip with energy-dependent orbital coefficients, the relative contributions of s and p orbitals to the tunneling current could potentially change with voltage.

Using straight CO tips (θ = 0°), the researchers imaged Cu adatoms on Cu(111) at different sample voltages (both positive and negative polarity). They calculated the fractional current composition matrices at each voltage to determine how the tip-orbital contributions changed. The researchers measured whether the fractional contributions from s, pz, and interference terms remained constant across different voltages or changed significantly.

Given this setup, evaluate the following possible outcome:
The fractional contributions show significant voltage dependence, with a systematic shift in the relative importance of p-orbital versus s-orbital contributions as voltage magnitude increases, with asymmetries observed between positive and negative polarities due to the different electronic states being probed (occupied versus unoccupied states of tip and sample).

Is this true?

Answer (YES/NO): NO